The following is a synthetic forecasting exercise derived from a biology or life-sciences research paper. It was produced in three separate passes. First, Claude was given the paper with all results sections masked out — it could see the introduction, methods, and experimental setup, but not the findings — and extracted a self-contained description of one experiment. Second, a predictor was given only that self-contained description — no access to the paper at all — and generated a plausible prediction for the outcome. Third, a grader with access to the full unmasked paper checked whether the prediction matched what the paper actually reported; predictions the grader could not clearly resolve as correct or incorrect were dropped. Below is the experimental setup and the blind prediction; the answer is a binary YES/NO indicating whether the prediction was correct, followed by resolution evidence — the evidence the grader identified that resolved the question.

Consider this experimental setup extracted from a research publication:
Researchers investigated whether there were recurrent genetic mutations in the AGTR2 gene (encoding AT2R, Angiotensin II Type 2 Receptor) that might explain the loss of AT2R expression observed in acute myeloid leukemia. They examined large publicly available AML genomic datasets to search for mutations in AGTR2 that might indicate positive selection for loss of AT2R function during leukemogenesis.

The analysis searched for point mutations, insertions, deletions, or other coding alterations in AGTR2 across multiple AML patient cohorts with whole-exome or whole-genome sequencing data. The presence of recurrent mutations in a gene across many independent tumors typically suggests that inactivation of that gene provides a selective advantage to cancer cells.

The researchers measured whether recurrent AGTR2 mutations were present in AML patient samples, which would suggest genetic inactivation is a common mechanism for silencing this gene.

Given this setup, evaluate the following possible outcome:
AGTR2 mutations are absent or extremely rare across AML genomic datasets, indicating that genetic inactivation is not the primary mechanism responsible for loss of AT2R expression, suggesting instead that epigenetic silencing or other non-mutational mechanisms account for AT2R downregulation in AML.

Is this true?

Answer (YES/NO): YES